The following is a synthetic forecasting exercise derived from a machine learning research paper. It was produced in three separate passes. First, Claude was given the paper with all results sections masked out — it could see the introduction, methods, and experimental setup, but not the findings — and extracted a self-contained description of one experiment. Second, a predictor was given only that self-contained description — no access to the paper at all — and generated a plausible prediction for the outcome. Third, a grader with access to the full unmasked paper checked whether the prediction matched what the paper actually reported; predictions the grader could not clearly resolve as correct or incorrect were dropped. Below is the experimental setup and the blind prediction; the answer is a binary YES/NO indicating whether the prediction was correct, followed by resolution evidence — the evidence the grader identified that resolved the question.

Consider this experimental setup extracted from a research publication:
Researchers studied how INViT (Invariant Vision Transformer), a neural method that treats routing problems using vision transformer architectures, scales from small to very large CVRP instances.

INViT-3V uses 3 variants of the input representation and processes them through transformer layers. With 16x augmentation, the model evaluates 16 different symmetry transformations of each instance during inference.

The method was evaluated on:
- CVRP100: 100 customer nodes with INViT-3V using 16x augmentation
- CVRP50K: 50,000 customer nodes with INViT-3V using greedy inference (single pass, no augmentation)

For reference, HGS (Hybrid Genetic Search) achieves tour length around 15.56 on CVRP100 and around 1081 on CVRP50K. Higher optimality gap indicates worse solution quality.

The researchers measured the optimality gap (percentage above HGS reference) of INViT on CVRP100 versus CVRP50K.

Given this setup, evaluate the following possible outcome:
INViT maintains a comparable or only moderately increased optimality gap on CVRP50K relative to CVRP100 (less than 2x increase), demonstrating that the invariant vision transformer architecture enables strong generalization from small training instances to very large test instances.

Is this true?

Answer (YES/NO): NO